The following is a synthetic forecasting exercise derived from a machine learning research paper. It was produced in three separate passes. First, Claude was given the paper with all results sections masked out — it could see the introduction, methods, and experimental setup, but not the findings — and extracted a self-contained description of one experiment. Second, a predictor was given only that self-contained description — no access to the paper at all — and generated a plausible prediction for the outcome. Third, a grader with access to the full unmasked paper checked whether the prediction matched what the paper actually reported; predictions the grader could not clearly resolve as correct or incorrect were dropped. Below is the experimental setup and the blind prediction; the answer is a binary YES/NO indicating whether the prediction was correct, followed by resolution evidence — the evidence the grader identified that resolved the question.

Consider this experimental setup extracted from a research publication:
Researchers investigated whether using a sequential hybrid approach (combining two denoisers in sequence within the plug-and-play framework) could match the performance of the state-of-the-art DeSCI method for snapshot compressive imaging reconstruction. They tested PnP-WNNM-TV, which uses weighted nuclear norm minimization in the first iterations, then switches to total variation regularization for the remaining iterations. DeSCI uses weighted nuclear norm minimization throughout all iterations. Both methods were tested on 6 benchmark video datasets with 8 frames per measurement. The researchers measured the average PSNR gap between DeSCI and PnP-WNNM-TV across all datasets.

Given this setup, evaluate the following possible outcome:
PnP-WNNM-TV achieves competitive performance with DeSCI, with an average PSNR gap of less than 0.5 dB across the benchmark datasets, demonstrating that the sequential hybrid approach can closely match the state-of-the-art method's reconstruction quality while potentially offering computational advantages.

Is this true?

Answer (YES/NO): NO